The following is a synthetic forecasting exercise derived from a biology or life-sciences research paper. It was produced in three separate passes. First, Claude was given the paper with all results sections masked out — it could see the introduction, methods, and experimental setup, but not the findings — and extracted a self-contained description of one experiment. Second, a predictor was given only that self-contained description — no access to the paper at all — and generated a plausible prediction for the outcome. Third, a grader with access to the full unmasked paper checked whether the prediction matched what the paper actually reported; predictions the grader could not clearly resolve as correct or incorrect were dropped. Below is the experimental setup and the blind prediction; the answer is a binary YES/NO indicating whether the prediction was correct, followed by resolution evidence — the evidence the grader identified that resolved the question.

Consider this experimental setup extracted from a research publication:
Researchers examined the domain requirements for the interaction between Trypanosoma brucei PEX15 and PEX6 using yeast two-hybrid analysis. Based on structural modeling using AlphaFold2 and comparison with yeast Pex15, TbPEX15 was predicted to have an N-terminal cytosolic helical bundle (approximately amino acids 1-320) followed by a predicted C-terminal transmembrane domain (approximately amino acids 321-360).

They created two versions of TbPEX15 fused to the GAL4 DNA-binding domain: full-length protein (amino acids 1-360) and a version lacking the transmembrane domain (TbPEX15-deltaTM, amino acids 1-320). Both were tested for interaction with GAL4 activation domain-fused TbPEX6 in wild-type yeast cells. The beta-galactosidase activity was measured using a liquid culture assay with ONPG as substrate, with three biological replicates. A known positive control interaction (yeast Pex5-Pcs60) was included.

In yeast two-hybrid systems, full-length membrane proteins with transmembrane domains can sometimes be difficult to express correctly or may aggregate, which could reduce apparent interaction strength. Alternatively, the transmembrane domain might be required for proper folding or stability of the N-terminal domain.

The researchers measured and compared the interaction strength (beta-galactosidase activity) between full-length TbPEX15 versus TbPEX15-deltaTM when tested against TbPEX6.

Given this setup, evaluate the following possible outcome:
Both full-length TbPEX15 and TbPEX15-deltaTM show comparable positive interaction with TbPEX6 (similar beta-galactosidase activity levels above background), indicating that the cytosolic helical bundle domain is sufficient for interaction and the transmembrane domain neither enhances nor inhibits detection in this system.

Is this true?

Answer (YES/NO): NO